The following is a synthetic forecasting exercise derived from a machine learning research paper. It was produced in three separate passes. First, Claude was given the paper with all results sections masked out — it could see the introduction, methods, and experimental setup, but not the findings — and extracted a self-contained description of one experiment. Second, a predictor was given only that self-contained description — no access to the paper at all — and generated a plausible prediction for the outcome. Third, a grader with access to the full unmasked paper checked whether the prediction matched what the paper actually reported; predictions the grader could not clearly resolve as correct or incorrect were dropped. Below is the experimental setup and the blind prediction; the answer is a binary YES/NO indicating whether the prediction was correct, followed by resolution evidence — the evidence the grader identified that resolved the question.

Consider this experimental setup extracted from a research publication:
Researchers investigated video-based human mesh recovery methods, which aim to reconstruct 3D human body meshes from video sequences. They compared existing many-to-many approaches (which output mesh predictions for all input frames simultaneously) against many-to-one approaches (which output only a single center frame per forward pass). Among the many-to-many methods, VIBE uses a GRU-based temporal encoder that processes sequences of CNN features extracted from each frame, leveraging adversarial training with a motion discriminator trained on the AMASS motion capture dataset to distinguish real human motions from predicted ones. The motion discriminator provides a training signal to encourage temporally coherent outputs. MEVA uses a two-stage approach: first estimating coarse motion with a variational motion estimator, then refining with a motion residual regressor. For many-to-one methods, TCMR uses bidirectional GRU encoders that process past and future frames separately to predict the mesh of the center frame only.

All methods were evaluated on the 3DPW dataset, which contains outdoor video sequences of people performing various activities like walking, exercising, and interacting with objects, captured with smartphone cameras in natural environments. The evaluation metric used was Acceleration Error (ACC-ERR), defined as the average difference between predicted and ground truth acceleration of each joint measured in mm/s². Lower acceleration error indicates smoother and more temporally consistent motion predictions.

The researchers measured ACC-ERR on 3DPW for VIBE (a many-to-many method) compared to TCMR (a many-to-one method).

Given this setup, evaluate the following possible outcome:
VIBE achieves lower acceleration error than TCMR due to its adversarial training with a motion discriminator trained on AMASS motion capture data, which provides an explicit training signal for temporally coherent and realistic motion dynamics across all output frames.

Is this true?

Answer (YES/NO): NO